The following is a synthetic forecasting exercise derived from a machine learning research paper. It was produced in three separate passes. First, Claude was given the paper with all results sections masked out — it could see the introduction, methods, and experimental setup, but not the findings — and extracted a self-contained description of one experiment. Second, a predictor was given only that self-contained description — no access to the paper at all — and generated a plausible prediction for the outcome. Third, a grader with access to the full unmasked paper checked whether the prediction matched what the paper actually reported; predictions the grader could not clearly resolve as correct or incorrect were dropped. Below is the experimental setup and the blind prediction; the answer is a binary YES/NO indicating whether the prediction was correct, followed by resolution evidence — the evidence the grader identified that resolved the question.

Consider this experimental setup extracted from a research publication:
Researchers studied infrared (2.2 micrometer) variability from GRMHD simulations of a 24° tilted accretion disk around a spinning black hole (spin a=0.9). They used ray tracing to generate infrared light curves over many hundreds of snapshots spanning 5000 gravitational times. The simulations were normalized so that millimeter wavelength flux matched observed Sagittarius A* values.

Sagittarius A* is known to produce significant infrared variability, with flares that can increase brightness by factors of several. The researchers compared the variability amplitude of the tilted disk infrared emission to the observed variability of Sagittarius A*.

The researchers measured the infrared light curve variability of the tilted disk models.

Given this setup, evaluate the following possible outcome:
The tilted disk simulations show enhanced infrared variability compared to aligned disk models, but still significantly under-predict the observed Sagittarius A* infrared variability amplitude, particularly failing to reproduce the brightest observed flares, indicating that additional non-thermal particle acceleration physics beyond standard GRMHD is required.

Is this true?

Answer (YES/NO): NO